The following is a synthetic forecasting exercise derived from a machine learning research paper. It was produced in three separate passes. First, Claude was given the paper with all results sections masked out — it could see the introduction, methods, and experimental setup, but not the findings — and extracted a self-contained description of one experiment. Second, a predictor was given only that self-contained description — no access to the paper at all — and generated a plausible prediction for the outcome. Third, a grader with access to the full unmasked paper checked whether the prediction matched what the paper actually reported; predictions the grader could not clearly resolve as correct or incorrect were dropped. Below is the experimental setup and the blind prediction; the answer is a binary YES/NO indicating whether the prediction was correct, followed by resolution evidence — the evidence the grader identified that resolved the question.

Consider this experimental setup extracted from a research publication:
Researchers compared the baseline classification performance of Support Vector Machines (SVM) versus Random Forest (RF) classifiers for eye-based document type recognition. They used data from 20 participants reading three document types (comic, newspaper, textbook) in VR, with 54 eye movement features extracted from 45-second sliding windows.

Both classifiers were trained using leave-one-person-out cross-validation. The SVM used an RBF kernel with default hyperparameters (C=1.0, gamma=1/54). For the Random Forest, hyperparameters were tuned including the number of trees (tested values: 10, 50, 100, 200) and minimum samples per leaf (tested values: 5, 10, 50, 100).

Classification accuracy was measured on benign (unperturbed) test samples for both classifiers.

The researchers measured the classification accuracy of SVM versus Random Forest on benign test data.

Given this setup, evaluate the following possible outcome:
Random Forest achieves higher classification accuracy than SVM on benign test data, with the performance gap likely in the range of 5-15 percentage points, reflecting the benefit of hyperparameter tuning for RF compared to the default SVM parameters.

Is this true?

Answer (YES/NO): NO